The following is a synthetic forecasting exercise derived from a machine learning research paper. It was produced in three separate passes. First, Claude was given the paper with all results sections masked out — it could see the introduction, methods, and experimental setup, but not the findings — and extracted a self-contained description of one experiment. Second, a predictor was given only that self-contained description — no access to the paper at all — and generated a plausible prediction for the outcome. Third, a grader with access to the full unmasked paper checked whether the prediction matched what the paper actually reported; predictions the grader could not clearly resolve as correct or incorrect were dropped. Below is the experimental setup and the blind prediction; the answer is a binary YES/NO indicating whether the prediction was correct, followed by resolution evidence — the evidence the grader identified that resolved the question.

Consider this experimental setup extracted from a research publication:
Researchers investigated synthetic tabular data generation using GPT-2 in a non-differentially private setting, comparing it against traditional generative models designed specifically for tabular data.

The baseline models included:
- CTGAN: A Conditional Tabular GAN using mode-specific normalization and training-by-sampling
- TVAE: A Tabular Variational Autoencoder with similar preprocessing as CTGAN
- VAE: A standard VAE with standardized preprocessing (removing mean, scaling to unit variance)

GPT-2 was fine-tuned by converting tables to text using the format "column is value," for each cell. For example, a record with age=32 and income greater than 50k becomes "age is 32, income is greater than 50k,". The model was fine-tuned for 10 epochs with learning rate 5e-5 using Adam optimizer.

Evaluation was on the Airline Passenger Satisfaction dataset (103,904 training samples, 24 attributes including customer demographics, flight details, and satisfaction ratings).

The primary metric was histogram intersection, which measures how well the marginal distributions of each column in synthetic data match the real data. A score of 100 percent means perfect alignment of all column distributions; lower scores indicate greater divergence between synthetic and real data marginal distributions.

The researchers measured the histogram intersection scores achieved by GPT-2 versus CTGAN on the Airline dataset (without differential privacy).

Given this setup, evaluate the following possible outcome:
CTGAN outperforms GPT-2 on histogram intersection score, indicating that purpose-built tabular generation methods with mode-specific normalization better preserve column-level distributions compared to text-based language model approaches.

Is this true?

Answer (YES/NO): YES